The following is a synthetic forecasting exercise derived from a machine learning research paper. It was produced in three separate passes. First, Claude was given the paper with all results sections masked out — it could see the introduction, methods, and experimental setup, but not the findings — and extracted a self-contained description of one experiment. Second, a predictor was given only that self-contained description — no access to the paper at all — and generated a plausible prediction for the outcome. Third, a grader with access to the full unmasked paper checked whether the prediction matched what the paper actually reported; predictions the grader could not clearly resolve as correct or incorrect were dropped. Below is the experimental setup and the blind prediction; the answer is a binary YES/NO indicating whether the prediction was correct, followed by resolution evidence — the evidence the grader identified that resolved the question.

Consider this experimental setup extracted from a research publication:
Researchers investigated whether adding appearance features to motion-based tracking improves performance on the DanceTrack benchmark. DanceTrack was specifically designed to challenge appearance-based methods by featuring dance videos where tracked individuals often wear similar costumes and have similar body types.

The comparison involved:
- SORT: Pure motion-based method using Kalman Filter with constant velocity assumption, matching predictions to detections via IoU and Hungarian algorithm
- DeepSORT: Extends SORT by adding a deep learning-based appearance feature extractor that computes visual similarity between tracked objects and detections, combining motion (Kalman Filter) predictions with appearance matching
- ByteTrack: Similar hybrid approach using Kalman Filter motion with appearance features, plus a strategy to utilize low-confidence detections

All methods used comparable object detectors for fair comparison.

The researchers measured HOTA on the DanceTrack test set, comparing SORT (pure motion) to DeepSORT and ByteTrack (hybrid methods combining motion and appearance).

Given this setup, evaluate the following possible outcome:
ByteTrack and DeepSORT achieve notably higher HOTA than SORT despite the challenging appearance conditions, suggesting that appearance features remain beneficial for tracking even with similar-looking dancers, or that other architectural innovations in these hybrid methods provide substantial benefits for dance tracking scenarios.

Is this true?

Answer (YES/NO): NO